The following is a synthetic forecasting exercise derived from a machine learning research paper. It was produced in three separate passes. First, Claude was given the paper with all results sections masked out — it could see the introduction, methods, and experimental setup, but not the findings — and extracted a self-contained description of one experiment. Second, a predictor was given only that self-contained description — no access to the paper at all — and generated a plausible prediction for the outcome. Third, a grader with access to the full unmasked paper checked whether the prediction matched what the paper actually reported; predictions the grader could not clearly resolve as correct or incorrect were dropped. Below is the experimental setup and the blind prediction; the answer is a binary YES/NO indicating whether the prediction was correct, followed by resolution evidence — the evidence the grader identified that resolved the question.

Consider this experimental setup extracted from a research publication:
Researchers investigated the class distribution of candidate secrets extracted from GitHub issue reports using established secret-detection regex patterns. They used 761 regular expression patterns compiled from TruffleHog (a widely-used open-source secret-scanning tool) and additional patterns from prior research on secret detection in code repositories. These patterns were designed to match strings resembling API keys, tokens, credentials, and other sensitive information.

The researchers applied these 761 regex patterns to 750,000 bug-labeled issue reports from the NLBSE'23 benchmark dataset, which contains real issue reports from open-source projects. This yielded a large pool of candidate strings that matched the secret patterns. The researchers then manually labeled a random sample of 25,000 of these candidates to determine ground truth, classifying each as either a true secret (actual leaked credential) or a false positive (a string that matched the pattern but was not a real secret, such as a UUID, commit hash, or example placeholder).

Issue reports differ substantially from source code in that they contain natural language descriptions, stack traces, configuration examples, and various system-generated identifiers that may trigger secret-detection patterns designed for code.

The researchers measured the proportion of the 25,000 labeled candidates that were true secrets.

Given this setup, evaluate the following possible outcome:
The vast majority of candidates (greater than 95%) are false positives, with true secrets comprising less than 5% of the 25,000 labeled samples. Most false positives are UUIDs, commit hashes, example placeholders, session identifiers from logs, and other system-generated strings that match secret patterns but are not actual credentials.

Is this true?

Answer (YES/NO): YES